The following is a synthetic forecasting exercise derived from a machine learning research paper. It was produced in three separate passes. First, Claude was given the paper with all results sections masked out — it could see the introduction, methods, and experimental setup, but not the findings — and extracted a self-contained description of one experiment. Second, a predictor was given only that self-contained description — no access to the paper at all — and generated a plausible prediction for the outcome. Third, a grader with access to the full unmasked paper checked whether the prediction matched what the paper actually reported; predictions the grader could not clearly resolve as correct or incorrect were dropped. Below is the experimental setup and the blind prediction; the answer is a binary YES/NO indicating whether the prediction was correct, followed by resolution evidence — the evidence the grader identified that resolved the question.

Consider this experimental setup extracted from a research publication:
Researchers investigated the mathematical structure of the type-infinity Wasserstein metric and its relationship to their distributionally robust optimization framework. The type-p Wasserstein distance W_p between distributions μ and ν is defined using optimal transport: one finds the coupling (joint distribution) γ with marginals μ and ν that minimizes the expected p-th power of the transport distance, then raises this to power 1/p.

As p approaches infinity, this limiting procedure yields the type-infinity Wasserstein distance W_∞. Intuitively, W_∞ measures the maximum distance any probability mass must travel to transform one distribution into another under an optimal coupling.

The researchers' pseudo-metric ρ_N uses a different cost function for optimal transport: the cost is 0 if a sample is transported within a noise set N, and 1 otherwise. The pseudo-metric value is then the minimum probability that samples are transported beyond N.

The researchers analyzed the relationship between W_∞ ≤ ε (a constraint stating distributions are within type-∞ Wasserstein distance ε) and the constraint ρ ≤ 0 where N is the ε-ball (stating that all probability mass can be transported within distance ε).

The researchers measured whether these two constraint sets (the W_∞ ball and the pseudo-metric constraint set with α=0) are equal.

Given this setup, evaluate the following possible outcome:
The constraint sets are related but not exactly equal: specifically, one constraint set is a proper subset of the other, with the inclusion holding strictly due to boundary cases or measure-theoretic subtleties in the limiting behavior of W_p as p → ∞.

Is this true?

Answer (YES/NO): NO